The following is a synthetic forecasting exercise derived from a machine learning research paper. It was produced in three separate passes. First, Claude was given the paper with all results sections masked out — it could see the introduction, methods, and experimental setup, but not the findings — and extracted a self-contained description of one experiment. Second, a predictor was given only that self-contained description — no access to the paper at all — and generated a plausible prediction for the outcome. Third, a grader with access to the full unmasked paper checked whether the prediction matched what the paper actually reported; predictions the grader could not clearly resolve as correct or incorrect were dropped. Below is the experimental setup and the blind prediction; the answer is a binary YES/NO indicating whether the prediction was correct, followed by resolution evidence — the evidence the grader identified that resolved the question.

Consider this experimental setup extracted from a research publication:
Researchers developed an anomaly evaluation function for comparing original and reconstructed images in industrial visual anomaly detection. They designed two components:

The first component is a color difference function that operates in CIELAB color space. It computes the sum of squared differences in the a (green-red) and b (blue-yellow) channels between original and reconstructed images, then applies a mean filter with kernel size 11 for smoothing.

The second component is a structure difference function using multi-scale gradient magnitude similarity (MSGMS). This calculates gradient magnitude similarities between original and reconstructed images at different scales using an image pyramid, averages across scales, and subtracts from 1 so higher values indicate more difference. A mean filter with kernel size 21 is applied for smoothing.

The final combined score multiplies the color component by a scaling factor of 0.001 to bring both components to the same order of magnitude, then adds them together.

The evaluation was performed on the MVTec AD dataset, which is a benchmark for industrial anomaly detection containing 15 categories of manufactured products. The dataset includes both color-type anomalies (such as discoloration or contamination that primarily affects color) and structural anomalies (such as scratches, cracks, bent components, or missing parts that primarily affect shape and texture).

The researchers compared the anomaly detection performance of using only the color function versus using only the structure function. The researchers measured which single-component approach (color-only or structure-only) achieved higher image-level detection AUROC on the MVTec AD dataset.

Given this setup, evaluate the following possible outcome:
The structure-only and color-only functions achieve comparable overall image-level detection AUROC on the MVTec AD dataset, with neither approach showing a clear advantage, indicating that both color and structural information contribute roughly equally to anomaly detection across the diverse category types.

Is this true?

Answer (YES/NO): NO